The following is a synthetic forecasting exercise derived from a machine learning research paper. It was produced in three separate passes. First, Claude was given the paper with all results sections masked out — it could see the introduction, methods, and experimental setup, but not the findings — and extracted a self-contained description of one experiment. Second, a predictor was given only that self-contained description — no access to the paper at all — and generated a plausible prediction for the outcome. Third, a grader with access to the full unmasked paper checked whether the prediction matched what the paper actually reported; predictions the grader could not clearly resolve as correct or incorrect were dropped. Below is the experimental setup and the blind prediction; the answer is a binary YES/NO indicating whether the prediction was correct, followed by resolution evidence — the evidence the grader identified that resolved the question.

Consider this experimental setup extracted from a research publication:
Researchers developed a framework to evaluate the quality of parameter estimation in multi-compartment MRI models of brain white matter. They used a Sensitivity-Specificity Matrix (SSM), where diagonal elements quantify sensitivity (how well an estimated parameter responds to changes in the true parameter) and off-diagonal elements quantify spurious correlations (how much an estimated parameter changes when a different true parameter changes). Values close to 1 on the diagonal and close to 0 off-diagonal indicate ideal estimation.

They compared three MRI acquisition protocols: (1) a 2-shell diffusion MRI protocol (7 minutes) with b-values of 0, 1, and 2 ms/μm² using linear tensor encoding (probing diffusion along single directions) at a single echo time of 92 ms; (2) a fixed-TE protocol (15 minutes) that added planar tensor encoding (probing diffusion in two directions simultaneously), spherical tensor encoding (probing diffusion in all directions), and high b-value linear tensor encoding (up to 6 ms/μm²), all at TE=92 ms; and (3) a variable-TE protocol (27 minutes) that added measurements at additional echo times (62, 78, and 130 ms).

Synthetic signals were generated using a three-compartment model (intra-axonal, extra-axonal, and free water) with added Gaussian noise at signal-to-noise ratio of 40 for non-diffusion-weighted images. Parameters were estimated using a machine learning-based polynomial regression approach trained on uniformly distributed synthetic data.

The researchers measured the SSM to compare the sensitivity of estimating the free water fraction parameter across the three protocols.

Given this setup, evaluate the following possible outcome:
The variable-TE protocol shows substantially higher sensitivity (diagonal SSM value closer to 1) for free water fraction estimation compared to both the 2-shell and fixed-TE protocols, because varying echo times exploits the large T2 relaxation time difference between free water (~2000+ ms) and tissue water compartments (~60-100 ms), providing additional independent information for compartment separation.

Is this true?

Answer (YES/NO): YES